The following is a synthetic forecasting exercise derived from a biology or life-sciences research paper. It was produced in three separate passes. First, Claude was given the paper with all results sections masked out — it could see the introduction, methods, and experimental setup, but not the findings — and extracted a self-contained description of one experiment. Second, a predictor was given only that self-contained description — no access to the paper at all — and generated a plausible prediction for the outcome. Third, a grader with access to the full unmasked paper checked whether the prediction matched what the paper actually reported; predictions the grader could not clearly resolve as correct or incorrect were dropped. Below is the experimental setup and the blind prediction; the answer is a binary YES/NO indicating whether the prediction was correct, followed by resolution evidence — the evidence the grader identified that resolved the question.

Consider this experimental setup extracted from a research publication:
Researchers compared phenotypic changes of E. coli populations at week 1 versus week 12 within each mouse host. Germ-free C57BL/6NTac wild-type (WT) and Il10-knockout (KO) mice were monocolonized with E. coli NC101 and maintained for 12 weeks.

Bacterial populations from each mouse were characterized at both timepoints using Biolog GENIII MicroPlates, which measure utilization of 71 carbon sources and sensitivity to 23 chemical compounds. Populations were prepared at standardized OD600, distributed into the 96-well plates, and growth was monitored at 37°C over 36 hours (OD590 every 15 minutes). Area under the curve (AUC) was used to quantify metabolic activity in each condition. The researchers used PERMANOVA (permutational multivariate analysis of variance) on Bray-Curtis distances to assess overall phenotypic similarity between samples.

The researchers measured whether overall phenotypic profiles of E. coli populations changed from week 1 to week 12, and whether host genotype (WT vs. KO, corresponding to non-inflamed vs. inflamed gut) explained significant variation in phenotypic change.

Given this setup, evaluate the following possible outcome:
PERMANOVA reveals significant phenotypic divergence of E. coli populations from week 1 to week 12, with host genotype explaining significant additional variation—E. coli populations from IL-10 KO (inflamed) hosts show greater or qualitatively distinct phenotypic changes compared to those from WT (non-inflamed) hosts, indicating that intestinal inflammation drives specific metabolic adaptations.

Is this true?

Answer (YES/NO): YES